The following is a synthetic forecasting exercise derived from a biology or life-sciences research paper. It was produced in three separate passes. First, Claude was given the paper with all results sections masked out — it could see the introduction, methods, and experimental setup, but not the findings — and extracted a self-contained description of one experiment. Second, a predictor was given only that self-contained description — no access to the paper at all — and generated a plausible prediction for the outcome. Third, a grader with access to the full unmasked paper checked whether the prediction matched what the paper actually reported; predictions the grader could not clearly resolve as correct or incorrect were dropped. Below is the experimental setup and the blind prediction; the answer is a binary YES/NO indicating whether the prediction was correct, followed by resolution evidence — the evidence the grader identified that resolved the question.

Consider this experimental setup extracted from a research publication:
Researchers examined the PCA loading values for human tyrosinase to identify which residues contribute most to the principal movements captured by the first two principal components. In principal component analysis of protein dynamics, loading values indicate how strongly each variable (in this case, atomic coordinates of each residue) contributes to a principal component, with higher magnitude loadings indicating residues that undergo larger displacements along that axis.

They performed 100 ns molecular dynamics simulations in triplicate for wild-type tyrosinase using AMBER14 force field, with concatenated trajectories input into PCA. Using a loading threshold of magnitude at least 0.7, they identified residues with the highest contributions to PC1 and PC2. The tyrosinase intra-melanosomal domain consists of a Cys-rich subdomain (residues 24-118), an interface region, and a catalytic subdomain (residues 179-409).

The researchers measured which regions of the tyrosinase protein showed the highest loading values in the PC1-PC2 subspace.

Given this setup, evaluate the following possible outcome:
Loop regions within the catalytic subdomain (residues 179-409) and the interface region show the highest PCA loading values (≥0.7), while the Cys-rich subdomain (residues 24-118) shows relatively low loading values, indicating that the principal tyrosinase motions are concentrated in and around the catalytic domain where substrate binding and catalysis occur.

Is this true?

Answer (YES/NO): NO